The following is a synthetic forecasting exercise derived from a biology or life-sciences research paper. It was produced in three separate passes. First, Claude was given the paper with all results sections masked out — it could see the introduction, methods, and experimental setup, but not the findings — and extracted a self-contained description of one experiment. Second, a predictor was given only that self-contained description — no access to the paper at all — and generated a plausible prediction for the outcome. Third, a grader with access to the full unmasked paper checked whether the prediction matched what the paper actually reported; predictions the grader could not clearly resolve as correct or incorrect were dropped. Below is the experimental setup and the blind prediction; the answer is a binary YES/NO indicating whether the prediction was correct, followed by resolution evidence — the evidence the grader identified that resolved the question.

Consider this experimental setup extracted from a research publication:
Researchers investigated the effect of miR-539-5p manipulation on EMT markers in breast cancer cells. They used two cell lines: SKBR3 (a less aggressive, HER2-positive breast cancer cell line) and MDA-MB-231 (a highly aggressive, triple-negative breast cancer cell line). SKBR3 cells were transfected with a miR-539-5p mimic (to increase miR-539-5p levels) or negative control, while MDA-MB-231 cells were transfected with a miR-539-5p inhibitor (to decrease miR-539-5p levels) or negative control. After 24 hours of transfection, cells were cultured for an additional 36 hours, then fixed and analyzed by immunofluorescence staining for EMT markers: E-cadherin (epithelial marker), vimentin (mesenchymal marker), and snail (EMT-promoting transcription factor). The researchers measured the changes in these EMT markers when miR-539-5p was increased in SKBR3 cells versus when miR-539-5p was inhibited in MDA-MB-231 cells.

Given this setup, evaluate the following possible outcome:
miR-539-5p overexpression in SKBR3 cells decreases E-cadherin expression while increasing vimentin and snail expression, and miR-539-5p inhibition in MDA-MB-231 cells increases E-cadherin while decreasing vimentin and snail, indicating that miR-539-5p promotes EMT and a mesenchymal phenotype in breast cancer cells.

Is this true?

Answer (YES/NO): YES